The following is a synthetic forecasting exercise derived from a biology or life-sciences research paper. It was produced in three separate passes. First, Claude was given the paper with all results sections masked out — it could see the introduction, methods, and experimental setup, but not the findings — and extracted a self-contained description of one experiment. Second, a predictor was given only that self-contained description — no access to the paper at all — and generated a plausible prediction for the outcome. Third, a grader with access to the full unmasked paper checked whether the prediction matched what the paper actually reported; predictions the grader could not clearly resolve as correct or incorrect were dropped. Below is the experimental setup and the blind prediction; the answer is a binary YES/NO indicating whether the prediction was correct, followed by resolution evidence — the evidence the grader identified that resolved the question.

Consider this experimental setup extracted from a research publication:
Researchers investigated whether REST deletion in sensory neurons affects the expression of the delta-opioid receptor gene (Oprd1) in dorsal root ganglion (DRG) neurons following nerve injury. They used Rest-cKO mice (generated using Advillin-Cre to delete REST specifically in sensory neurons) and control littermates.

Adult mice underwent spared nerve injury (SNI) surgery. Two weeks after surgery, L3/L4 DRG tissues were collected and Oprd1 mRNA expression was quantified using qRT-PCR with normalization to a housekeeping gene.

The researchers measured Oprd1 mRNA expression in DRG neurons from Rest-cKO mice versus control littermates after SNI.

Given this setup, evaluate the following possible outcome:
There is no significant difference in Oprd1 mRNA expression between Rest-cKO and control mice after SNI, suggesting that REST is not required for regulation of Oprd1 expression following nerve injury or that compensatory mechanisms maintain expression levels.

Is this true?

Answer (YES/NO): NO